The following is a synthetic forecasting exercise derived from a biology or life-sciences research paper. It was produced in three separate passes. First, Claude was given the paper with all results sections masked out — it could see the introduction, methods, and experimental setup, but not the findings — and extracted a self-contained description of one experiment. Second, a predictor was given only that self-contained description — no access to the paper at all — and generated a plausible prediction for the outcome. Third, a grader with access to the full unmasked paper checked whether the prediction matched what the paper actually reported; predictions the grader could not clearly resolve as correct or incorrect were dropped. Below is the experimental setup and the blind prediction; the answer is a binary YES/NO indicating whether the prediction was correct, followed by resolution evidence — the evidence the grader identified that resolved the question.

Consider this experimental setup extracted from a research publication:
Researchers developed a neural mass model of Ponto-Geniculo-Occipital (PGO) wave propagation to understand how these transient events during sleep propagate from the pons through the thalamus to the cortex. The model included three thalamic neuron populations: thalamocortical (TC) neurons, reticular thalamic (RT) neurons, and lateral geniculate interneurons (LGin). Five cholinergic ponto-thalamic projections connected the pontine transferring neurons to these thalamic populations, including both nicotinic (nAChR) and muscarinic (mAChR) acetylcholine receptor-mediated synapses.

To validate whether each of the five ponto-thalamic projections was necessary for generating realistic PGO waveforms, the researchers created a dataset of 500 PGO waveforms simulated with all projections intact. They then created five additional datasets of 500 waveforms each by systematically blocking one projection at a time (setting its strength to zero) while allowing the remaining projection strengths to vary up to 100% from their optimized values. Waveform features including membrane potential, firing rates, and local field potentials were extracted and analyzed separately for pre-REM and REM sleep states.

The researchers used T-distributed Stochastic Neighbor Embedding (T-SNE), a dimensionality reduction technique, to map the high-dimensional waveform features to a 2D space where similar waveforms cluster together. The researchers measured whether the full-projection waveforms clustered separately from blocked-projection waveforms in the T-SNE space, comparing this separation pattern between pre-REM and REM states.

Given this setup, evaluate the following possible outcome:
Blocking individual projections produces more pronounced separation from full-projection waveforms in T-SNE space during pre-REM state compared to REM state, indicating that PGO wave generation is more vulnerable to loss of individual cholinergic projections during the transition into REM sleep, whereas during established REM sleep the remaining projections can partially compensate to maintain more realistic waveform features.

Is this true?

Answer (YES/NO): NO